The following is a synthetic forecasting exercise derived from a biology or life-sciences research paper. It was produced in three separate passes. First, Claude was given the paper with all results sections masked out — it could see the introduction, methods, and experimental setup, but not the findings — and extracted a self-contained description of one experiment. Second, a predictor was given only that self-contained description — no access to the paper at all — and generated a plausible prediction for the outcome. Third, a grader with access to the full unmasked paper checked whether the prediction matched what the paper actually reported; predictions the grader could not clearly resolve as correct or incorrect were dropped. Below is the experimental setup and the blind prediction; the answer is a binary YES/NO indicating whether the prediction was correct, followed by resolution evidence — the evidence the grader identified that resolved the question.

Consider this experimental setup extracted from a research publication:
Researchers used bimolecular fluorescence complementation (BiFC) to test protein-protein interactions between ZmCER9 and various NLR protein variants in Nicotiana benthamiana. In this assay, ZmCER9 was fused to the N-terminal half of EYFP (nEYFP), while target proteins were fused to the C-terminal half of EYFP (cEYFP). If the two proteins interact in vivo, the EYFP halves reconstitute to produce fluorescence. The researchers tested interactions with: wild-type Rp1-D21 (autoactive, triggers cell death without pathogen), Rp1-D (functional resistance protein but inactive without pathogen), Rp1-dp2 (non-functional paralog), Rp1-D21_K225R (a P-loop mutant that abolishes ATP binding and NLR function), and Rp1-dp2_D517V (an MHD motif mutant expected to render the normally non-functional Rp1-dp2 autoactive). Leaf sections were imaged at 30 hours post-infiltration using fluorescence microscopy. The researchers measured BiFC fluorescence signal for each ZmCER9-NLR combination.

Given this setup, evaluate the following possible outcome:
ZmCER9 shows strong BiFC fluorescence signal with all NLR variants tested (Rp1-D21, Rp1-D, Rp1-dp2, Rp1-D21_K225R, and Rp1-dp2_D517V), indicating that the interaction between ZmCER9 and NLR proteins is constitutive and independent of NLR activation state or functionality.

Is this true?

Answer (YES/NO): NO